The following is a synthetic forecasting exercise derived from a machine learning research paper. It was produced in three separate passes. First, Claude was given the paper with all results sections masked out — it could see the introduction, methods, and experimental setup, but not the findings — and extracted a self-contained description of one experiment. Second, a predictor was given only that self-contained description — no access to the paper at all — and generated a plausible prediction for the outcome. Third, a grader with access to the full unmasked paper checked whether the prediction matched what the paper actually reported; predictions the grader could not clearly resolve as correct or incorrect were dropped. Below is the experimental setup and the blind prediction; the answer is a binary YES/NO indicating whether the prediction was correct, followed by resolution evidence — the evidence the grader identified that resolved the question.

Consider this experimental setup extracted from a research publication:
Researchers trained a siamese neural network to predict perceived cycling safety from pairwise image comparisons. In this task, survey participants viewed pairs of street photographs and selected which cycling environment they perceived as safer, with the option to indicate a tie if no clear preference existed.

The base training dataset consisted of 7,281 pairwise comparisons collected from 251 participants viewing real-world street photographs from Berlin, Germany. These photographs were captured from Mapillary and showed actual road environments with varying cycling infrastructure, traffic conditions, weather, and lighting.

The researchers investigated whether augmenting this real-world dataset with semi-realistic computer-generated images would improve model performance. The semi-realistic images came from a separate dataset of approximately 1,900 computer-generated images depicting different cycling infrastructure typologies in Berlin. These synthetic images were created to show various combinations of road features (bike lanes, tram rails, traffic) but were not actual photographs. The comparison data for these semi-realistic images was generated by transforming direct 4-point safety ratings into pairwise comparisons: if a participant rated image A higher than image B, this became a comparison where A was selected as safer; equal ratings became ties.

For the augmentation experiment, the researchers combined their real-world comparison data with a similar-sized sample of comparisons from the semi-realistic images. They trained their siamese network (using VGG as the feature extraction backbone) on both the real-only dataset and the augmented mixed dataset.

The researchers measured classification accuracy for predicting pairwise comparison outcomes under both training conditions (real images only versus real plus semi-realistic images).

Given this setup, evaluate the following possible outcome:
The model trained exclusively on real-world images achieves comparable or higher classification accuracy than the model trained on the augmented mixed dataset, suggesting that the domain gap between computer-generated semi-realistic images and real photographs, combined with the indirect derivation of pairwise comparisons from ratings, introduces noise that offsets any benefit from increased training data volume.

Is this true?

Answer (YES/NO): NO